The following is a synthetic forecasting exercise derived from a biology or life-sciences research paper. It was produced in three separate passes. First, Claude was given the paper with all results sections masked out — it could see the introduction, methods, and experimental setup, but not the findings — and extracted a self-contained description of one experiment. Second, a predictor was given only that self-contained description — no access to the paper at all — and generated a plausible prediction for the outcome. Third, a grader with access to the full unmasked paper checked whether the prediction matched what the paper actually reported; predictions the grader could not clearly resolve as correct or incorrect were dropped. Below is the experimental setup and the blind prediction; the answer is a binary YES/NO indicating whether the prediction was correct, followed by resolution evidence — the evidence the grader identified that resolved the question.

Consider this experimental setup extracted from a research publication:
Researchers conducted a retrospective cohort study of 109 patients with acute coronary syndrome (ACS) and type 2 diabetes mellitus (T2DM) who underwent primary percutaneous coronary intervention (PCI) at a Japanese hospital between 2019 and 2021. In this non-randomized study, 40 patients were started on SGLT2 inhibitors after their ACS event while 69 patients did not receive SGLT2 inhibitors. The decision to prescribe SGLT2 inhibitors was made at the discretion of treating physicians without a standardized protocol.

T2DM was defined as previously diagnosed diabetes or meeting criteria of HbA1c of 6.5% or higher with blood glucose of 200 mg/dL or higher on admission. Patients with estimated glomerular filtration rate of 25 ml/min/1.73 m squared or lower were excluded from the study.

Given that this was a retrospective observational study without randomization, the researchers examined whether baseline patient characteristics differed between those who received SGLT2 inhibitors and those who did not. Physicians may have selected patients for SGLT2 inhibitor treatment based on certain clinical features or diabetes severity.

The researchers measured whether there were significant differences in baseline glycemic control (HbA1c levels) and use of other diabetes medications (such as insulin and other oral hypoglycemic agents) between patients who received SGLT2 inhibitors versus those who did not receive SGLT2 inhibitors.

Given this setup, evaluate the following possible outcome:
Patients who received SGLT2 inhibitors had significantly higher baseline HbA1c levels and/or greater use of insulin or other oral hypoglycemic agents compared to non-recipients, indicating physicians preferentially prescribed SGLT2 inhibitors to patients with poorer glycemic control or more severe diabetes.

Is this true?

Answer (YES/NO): YES